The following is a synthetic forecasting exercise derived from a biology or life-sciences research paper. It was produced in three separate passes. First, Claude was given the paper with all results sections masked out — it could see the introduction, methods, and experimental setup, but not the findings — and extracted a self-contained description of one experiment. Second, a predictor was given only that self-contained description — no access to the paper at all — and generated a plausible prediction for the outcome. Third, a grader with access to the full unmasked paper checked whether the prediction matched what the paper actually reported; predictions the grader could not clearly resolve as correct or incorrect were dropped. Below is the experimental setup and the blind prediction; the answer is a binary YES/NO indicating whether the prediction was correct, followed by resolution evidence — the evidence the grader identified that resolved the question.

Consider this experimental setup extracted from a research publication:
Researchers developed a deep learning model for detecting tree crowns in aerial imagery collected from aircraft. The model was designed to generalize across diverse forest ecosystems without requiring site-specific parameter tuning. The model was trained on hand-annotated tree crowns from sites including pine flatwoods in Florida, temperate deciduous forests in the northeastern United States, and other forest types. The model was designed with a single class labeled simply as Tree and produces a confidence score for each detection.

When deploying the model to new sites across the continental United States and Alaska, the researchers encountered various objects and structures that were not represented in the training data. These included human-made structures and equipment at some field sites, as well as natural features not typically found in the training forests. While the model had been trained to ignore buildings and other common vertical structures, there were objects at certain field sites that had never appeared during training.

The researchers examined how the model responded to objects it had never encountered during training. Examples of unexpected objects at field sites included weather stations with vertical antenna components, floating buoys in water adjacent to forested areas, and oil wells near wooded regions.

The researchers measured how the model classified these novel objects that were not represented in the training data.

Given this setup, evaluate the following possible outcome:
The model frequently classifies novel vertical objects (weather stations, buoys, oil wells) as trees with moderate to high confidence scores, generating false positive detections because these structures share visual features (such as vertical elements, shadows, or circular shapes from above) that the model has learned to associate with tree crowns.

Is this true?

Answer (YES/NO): YES